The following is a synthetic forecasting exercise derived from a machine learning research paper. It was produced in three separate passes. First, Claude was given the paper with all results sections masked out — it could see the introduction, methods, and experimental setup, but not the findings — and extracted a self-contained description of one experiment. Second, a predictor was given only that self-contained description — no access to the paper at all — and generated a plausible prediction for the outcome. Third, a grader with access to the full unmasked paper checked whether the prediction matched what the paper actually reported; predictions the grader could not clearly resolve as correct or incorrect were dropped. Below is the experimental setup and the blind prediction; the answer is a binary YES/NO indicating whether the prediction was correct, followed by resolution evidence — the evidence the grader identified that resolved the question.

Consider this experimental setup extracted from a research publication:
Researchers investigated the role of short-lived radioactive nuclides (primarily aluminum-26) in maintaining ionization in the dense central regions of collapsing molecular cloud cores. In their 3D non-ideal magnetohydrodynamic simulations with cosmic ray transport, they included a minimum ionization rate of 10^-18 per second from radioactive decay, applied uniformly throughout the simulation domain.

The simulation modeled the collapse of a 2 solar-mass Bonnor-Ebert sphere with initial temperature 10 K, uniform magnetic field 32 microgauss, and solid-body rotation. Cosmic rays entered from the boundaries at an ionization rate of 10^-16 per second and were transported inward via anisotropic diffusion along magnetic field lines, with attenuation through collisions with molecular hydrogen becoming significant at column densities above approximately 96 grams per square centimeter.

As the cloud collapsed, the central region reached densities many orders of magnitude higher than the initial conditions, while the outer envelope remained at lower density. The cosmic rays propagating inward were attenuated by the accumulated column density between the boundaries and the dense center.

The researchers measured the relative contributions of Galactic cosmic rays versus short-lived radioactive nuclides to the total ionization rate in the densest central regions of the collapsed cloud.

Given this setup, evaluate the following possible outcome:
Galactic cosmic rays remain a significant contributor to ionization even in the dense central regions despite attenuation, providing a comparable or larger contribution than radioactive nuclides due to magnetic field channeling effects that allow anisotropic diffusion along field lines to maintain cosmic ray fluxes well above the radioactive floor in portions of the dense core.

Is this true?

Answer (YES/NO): NO